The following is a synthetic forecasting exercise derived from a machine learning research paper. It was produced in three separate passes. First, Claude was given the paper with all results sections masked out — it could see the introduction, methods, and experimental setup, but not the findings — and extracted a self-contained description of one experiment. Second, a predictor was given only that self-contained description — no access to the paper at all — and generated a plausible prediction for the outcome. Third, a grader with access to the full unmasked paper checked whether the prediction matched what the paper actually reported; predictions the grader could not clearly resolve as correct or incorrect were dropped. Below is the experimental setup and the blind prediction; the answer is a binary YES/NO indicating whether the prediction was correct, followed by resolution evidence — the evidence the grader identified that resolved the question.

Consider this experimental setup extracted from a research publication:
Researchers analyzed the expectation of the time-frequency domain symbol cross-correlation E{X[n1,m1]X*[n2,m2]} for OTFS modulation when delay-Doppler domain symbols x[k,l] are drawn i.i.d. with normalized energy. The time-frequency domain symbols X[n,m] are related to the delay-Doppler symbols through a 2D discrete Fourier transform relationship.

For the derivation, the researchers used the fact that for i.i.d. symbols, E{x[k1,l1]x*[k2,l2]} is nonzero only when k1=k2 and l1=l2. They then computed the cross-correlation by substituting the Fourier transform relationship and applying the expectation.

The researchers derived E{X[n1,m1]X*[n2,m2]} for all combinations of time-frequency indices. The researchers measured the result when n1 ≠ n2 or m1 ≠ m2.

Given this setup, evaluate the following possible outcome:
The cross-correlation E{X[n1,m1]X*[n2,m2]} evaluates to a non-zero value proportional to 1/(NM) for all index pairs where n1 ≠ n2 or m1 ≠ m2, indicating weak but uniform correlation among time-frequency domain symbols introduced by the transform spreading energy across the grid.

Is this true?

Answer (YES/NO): NO